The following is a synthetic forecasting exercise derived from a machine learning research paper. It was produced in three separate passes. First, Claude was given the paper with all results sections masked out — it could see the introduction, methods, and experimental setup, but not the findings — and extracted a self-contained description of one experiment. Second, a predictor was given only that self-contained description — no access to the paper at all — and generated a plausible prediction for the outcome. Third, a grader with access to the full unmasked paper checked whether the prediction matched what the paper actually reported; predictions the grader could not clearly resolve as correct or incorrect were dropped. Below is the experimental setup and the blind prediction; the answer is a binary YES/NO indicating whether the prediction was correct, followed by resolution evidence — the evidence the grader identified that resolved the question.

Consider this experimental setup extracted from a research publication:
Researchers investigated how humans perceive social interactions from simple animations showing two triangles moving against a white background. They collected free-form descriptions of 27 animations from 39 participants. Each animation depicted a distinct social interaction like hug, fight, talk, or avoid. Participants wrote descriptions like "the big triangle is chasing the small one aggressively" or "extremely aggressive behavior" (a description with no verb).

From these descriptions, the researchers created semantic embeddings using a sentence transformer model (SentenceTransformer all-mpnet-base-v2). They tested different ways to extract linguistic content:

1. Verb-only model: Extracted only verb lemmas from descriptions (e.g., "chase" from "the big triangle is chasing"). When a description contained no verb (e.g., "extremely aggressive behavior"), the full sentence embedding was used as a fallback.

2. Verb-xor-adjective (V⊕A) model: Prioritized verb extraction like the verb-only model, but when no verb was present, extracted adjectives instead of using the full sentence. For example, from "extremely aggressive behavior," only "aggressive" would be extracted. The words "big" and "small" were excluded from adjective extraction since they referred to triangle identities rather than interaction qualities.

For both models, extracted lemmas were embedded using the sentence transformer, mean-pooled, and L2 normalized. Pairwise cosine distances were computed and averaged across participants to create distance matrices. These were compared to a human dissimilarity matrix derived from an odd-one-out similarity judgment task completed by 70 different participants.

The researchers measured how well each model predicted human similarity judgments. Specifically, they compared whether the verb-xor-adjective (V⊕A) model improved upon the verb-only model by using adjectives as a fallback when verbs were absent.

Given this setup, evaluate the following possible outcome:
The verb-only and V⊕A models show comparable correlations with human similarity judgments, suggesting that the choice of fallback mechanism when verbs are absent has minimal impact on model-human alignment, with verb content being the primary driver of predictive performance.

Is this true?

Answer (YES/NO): YES